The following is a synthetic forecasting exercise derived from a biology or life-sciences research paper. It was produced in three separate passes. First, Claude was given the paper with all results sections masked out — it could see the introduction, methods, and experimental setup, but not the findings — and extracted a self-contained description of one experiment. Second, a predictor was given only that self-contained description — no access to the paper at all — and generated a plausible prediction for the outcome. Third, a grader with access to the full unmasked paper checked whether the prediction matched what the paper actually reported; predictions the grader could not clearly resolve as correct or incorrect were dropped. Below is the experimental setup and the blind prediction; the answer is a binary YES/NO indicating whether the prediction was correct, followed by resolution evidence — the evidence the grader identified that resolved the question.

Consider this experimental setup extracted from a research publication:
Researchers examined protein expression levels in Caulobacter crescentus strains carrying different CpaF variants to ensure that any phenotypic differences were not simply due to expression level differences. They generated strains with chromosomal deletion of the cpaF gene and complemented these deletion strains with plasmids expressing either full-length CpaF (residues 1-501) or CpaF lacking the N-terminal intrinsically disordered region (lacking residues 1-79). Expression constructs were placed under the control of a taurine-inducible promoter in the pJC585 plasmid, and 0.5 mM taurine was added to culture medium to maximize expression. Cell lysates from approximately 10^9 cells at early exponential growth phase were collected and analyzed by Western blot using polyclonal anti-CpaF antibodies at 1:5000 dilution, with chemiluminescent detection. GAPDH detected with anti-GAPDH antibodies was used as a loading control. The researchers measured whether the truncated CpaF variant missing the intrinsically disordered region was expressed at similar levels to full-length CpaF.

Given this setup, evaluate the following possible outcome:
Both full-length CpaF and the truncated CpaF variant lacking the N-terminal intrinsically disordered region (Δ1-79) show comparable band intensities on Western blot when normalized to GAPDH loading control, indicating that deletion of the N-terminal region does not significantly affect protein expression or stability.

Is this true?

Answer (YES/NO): YES